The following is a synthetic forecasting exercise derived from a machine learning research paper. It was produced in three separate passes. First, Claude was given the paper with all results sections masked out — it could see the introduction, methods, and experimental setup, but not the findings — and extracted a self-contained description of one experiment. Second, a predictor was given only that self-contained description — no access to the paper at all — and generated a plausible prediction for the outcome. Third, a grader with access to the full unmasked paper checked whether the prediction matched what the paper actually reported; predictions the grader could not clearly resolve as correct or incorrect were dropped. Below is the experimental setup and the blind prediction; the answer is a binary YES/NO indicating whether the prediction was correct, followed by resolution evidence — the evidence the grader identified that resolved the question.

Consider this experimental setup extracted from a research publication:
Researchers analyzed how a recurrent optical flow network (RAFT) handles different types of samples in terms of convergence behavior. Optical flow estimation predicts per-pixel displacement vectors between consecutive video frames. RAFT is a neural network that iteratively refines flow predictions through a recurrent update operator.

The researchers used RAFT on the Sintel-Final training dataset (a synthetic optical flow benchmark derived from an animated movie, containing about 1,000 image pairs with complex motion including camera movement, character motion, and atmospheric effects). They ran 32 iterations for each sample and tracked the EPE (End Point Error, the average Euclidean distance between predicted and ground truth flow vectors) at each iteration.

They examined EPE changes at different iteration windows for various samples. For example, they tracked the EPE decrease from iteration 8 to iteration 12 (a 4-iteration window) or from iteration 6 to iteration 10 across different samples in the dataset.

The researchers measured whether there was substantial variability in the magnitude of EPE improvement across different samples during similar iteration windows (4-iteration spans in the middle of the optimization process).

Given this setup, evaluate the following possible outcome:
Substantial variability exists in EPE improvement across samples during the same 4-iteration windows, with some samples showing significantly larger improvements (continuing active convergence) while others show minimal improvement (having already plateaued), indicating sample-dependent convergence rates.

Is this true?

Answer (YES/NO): YES